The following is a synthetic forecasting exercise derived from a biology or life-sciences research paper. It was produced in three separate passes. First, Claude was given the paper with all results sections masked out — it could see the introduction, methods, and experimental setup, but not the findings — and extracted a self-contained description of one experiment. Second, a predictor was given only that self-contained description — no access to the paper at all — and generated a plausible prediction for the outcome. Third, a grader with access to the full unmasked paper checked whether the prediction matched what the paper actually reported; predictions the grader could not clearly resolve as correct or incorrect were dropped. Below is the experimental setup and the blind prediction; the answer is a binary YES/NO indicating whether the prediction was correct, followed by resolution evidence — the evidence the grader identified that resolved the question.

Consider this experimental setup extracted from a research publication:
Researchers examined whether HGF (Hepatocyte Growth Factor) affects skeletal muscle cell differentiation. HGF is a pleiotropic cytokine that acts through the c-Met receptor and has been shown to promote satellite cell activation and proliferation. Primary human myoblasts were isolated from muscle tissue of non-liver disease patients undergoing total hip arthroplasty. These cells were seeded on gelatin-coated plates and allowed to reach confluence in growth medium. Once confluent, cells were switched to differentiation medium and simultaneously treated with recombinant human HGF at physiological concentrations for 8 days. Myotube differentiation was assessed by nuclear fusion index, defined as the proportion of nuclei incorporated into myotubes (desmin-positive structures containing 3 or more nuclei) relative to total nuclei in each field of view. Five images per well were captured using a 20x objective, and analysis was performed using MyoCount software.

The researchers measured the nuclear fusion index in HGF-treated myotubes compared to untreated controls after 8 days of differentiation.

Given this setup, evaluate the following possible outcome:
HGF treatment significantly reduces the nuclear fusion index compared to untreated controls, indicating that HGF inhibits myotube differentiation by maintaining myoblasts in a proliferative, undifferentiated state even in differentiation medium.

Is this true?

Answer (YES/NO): NO